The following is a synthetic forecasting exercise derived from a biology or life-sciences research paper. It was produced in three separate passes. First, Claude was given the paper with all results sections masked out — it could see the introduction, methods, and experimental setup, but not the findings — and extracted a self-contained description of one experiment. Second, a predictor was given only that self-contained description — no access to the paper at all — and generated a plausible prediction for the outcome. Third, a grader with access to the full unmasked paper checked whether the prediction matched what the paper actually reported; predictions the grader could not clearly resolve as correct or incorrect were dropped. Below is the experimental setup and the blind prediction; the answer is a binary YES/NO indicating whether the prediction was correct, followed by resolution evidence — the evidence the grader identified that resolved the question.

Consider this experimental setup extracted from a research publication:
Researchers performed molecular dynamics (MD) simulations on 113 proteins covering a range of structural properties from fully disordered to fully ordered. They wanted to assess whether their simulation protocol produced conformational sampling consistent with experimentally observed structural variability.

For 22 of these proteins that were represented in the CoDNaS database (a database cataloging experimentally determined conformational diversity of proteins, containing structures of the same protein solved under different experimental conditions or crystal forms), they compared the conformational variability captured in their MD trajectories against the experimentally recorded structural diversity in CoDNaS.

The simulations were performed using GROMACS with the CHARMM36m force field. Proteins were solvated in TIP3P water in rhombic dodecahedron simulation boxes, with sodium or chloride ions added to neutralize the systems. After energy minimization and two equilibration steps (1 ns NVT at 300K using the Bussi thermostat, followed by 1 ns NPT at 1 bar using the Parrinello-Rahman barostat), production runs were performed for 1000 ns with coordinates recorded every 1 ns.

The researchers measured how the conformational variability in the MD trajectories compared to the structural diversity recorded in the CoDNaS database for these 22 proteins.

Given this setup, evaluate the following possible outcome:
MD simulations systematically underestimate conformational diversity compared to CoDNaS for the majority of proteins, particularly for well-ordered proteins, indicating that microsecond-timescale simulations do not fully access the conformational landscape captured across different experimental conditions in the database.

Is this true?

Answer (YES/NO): NO